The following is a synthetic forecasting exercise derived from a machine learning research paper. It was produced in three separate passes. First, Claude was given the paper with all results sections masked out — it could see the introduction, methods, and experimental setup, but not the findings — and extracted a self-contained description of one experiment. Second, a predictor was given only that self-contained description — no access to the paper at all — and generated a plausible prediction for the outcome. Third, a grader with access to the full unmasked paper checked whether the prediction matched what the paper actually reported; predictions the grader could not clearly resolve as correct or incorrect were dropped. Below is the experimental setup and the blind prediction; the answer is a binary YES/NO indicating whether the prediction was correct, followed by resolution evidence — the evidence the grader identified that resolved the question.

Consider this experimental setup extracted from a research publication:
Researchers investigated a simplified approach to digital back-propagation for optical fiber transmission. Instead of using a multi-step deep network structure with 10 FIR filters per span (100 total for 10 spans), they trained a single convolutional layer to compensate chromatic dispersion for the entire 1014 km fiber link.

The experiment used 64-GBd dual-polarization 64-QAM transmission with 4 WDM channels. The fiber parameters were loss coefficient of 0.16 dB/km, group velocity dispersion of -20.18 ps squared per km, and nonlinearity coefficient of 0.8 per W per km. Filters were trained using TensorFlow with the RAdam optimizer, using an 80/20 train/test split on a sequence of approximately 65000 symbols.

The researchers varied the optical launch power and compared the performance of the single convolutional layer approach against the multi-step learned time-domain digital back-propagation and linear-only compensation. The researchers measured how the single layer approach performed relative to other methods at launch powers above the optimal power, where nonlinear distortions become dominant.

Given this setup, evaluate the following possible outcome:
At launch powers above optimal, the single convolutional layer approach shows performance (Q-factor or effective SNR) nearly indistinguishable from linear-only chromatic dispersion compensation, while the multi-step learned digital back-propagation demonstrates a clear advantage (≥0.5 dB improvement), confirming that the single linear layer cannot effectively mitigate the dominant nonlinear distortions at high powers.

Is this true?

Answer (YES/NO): NO